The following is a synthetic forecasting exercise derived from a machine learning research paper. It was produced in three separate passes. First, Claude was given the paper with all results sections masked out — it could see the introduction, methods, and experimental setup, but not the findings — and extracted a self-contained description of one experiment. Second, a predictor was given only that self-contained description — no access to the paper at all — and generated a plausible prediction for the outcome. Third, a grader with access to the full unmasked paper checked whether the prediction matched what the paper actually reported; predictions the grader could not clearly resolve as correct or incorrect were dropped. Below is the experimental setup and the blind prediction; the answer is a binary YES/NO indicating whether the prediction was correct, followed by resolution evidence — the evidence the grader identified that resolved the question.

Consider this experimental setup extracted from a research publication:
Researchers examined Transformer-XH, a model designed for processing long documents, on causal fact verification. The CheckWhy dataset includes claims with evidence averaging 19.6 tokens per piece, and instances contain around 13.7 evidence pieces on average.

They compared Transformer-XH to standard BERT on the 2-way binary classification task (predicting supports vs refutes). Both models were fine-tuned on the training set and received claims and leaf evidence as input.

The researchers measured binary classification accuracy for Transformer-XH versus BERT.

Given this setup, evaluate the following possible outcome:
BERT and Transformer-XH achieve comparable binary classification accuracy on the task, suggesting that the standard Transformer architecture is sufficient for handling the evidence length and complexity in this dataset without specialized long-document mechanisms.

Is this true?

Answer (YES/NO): NO